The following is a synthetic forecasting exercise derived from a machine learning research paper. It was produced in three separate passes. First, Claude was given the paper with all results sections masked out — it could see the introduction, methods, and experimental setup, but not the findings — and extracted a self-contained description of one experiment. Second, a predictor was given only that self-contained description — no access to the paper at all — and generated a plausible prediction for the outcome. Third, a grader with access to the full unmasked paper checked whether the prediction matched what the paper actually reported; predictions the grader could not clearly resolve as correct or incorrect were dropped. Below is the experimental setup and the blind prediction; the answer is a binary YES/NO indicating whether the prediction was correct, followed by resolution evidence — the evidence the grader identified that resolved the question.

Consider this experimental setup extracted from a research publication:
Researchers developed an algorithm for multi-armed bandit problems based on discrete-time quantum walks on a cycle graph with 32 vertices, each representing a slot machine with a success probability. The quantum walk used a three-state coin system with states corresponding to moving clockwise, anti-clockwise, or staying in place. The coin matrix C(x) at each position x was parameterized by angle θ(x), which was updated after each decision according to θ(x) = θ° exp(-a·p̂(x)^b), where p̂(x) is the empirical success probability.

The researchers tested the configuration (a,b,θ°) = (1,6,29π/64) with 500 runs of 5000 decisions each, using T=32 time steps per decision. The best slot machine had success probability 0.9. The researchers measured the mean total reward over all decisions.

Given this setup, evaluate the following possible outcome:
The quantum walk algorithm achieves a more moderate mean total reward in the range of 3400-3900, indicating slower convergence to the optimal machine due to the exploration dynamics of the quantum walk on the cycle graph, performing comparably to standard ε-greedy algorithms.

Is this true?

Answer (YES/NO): NO